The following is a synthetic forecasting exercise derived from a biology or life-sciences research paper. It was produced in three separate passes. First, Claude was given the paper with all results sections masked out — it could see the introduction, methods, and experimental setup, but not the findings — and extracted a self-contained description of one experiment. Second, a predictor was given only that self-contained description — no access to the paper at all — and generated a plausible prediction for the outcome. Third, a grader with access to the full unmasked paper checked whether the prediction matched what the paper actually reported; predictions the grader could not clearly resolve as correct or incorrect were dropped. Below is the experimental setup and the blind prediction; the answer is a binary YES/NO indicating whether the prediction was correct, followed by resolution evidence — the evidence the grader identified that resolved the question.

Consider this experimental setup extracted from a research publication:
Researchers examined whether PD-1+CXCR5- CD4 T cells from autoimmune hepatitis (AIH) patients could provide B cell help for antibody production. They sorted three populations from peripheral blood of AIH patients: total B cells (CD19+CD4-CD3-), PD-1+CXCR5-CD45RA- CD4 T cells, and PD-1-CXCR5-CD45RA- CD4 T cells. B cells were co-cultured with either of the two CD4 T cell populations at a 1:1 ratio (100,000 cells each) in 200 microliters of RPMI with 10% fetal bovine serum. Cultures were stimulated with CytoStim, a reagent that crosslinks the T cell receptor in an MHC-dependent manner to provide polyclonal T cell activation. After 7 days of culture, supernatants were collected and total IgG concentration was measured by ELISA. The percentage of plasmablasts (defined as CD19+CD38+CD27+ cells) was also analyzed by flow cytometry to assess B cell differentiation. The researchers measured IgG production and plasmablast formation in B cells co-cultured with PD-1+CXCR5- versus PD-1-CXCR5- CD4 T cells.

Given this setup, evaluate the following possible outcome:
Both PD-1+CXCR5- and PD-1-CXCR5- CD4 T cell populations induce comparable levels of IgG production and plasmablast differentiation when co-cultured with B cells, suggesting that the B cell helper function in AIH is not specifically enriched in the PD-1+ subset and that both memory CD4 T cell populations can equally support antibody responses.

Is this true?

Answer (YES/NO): NO